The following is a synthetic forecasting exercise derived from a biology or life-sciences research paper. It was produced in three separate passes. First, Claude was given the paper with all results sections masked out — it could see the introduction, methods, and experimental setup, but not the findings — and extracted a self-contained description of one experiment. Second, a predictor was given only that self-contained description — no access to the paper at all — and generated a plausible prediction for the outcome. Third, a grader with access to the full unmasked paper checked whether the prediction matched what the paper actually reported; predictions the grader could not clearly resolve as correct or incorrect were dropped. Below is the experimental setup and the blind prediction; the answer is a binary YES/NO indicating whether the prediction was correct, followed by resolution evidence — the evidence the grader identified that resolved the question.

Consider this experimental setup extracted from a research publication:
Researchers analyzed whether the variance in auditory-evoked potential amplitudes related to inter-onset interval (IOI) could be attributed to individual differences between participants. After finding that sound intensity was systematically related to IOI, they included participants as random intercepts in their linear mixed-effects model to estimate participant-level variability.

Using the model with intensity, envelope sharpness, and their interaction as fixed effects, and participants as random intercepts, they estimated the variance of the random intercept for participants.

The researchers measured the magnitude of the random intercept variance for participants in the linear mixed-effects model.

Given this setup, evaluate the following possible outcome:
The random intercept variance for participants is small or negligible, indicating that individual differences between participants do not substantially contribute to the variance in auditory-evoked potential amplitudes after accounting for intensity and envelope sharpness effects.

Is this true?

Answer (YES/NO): YES